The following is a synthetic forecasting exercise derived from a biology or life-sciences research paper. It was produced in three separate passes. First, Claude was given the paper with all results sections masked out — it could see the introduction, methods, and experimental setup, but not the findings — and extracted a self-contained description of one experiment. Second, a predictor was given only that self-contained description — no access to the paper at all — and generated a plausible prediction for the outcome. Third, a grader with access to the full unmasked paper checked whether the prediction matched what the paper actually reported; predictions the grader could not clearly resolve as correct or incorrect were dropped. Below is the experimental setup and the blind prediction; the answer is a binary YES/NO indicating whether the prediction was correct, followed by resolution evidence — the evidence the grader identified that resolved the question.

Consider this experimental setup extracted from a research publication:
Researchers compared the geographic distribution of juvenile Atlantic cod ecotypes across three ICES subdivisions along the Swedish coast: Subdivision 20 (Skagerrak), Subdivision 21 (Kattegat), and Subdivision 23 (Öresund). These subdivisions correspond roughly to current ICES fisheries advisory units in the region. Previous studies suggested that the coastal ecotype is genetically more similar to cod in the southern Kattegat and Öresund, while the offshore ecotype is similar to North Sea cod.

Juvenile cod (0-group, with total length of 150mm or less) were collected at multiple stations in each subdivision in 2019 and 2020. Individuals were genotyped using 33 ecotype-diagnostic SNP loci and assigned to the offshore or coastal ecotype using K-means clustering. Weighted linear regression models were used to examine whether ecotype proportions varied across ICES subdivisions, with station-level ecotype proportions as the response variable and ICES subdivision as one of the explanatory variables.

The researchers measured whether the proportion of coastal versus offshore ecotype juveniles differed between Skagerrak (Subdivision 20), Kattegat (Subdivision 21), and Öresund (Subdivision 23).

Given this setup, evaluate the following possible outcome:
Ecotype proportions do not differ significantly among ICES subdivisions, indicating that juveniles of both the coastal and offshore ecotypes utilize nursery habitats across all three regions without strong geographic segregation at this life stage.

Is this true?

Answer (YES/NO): NO